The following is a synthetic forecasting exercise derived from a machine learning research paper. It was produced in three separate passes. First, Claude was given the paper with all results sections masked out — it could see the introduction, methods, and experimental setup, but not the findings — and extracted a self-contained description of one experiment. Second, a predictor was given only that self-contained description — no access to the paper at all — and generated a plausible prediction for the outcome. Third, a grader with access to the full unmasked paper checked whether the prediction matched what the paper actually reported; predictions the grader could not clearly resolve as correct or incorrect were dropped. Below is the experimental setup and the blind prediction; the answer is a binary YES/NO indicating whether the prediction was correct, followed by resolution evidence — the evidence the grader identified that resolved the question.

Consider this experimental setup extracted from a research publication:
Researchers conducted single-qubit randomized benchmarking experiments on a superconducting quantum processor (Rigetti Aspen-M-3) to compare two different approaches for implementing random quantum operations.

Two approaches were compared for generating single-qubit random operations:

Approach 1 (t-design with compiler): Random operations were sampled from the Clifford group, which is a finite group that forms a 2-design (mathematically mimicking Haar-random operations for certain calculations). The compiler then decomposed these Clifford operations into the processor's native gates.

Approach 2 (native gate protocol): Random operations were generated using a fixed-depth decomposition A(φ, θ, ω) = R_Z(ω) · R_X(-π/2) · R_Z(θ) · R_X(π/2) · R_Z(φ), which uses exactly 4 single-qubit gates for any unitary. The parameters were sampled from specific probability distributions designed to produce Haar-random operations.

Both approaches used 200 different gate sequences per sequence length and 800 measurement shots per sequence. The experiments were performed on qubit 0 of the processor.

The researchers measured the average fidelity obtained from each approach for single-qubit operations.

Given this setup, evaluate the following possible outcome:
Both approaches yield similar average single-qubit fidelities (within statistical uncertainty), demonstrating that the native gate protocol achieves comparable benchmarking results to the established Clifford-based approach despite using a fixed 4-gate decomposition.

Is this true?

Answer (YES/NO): YES